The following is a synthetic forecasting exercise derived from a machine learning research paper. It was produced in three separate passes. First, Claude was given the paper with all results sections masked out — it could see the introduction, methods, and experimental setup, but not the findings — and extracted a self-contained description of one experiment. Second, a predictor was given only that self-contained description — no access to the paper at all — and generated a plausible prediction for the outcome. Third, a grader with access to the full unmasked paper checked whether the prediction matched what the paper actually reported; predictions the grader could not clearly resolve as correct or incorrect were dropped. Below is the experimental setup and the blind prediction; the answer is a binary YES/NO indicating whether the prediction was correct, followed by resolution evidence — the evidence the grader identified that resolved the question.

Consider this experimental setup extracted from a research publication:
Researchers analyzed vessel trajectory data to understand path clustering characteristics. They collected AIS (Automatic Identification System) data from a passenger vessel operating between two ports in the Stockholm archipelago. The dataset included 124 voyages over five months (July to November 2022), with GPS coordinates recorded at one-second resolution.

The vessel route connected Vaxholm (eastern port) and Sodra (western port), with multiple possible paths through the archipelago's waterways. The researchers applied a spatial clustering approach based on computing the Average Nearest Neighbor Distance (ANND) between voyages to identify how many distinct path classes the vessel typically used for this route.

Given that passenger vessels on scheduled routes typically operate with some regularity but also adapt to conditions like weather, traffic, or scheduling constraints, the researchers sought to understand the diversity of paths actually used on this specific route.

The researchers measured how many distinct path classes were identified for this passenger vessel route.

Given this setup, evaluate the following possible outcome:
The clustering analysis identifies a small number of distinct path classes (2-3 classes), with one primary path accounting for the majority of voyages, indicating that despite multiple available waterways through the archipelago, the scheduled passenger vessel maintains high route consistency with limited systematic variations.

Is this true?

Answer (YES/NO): NO